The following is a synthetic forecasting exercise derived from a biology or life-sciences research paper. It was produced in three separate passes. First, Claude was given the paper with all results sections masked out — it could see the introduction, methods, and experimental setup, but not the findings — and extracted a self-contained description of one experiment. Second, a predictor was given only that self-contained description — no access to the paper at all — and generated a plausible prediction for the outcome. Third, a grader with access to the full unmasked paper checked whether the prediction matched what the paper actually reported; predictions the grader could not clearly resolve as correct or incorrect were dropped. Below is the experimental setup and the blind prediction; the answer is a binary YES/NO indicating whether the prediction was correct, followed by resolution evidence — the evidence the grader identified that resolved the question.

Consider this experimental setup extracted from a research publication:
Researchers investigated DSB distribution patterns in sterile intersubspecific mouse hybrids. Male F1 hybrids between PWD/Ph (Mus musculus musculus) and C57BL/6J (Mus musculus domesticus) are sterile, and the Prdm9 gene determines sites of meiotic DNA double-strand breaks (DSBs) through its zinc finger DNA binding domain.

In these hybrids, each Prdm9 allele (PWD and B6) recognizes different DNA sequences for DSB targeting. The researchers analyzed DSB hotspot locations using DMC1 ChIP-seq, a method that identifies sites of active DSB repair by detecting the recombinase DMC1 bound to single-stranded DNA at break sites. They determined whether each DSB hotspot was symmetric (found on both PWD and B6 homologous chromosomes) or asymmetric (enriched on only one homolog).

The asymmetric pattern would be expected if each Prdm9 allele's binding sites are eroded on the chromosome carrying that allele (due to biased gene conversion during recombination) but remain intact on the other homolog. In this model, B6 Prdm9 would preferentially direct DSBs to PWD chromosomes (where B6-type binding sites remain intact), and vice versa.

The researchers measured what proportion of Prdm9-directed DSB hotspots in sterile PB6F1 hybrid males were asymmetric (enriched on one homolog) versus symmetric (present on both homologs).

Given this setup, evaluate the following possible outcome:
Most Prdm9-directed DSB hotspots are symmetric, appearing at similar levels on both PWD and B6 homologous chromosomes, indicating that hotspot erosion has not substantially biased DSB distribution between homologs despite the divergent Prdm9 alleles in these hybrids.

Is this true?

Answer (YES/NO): NO